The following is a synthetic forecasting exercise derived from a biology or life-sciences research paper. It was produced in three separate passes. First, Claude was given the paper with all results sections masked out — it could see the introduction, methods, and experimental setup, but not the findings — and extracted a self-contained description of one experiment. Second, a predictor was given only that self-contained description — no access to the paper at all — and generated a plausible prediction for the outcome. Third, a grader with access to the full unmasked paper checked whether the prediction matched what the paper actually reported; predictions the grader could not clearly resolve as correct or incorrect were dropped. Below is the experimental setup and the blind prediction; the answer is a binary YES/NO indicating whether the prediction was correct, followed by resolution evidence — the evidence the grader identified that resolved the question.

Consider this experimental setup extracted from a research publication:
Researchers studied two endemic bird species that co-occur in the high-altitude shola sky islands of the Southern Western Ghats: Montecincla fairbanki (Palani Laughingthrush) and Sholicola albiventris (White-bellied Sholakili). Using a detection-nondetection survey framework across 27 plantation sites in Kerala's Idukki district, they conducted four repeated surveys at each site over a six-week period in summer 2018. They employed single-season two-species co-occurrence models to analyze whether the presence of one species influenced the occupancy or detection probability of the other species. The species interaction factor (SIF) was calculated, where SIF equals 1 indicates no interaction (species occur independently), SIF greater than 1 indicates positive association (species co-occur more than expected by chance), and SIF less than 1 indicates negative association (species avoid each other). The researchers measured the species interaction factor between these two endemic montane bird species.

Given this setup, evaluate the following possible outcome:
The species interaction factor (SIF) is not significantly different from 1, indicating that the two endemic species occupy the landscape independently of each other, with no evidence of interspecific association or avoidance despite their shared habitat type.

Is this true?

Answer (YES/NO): YES